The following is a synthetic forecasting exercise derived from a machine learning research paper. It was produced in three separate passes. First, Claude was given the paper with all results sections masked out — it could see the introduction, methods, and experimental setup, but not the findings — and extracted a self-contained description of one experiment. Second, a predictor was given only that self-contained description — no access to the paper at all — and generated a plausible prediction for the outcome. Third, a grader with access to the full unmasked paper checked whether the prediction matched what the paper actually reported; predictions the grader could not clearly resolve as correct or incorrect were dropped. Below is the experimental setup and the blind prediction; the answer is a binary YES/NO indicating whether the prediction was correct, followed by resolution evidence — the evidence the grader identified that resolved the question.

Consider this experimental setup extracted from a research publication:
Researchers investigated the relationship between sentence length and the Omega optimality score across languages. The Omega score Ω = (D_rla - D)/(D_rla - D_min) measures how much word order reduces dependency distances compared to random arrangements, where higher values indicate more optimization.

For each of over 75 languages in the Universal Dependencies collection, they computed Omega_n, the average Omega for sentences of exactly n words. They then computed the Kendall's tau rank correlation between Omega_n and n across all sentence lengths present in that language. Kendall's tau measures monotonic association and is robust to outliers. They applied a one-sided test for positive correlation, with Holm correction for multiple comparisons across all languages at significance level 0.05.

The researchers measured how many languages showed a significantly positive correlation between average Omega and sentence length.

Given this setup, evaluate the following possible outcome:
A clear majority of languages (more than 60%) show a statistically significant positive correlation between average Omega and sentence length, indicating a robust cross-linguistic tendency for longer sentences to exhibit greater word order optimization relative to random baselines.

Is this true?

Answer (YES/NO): YES